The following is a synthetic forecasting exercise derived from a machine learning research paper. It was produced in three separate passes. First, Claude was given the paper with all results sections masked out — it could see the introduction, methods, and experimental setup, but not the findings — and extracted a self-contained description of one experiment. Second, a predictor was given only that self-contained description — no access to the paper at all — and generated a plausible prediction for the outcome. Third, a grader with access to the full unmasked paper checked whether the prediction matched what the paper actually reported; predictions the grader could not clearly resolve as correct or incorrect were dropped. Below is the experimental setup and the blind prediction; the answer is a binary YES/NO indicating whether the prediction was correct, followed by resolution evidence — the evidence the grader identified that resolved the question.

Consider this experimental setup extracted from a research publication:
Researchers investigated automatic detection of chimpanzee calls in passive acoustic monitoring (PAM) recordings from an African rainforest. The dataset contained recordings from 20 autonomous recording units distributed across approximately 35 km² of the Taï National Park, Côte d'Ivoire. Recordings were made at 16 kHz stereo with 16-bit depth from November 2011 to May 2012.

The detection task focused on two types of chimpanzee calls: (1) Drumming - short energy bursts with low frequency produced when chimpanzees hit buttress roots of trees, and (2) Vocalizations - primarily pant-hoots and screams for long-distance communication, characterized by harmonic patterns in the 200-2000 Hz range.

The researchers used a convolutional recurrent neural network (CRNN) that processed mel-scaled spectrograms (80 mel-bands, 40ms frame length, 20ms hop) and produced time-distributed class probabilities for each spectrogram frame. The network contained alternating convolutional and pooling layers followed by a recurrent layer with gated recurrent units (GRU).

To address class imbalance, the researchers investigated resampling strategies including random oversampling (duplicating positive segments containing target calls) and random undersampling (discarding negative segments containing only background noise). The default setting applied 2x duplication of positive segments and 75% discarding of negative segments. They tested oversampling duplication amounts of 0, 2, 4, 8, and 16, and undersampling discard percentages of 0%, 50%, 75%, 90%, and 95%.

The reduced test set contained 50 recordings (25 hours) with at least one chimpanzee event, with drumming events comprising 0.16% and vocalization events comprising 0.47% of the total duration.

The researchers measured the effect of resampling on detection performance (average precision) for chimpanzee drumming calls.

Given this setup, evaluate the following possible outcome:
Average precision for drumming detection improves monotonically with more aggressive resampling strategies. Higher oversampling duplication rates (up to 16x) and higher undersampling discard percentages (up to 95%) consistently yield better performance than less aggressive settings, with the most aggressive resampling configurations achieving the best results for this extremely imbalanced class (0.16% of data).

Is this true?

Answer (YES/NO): NO